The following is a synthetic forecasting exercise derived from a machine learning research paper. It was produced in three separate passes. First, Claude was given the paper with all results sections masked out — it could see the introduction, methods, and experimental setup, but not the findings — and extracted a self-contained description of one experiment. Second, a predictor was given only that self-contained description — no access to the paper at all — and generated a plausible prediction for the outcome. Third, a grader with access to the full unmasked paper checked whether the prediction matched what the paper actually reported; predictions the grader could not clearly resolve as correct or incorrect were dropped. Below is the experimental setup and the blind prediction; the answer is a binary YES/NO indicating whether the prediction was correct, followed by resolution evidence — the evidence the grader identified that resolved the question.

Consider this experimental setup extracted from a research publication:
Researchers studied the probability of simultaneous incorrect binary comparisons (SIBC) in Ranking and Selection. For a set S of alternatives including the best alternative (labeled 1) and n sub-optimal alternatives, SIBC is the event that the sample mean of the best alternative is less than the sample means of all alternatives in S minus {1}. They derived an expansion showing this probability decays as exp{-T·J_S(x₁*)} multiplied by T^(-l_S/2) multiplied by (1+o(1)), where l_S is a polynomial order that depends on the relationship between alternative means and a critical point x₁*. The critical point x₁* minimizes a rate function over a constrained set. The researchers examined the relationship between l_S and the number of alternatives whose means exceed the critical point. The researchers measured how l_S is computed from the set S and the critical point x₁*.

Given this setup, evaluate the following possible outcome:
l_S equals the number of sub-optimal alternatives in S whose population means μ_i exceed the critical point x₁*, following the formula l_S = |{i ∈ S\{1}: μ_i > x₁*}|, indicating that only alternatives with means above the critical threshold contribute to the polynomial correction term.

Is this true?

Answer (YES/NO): NO